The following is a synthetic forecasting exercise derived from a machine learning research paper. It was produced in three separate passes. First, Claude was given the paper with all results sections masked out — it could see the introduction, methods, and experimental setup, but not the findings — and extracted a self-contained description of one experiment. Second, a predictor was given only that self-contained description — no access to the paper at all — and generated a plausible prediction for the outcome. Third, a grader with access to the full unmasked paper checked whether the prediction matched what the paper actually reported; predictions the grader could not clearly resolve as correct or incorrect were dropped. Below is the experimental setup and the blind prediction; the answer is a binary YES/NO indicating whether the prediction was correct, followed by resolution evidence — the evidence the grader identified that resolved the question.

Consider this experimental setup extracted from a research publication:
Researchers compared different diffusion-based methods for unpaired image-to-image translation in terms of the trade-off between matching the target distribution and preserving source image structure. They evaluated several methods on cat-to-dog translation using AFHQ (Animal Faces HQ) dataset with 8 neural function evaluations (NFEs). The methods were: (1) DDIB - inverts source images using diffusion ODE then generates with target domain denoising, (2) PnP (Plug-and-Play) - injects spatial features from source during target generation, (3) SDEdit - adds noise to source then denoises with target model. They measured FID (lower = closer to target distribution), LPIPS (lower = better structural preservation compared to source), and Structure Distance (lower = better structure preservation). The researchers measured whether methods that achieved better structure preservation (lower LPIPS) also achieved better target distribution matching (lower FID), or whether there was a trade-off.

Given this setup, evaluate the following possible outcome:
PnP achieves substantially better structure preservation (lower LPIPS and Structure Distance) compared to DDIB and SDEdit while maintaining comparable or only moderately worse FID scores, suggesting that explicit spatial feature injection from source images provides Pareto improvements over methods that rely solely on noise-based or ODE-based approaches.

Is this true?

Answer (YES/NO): NO